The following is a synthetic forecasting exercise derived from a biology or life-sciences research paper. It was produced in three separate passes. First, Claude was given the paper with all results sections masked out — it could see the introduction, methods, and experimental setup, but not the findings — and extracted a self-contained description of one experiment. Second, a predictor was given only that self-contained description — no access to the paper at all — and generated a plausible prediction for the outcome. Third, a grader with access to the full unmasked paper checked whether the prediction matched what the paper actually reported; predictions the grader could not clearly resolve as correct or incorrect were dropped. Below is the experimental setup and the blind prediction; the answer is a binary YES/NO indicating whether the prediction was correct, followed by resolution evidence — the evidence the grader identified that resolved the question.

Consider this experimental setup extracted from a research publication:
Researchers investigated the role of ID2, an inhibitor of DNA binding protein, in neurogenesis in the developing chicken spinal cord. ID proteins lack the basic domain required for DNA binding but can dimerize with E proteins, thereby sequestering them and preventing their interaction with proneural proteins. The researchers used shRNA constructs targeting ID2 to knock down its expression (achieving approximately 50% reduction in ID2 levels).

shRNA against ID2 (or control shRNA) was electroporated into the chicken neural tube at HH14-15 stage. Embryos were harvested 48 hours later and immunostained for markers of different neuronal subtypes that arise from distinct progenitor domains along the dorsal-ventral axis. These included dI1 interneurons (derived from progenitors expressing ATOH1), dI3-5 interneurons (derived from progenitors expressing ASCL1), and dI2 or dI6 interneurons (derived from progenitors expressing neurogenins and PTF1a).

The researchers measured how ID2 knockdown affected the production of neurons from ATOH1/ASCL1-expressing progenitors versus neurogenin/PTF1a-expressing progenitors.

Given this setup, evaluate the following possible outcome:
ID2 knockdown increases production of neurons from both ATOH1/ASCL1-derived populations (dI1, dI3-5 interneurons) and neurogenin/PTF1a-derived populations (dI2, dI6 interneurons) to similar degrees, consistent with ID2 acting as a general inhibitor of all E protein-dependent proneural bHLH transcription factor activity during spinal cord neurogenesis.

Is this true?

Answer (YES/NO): NO